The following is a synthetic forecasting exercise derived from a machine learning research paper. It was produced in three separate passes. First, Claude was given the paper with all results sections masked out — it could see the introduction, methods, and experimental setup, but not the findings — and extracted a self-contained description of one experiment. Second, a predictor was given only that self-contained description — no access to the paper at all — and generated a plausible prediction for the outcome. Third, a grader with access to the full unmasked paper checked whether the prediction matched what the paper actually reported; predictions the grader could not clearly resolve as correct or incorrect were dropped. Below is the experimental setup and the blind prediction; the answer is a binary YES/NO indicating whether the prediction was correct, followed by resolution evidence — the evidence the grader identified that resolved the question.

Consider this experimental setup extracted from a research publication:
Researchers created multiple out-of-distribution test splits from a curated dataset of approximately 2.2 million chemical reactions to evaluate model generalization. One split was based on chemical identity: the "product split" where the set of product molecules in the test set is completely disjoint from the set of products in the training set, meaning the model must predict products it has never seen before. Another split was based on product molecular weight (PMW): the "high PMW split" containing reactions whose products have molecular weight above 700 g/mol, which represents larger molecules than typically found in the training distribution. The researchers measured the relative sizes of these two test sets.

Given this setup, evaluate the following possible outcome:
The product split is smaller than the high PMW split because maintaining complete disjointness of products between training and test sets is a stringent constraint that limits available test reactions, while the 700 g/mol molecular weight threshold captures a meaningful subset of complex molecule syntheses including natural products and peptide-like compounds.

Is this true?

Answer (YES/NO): NO